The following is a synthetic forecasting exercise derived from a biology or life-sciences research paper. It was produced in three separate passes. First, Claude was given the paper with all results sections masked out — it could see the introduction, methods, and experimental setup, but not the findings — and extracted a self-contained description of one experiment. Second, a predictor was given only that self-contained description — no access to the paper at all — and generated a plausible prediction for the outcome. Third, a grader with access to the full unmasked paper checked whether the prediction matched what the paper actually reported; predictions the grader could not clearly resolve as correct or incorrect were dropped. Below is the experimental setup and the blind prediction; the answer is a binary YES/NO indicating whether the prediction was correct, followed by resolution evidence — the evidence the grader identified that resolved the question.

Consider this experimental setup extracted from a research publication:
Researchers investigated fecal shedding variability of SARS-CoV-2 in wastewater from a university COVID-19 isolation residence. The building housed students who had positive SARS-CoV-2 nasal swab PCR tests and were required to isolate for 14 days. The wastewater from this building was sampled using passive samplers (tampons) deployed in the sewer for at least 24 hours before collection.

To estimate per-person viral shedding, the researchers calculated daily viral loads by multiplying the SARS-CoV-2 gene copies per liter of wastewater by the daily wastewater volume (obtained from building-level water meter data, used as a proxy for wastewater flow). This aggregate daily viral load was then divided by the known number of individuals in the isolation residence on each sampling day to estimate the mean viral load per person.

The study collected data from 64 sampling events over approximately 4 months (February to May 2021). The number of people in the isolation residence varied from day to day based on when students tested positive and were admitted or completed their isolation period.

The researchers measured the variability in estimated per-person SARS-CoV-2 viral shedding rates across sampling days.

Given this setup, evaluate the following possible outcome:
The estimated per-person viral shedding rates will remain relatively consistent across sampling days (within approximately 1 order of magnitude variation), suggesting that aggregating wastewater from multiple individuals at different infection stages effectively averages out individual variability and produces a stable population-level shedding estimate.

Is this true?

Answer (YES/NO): NO